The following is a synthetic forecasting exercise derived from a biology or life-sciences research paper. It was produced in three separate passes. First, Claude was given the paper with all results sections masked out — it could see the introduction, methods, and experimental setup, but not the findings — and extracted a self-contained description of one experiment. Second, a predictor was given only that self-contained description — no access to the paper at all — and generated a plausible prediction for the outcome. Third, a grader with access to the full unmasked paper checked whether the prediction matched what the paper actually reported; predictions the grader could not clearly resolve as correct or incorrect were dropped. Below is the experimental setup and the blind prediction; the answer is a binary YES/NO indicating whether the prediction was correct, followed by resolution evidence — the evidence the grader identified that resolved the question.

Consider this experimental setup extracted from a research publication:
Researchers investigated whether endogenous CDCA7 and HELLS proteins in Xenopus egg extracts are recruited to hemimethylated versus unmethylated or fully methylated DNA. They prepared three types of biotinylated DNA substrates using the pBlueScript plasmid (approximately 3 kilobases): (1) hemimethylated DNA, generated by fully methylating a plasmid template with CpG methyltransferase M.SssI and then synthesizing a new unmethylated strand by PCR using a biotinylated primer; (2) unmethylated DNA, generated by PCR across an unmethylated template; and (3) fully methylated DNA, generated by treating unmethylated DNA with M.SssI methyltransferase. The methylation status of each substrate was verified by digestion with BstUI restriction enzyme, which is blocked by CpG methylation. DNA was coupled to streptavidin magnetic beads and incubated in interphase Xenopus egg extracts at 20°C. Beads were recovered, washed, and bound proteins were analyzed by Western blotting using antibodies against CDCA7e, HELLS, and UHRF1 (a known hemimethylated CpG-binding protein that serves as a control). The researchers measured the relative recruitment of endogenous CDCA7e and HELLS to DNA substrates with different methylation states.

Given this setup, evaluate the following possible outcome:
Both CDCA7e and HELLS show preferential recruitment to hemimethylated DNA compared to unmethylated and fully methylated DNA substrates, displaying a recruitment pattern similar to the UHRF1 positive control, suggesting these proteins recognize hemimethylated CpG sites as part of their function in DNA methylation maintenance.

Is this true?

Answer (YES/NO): YES